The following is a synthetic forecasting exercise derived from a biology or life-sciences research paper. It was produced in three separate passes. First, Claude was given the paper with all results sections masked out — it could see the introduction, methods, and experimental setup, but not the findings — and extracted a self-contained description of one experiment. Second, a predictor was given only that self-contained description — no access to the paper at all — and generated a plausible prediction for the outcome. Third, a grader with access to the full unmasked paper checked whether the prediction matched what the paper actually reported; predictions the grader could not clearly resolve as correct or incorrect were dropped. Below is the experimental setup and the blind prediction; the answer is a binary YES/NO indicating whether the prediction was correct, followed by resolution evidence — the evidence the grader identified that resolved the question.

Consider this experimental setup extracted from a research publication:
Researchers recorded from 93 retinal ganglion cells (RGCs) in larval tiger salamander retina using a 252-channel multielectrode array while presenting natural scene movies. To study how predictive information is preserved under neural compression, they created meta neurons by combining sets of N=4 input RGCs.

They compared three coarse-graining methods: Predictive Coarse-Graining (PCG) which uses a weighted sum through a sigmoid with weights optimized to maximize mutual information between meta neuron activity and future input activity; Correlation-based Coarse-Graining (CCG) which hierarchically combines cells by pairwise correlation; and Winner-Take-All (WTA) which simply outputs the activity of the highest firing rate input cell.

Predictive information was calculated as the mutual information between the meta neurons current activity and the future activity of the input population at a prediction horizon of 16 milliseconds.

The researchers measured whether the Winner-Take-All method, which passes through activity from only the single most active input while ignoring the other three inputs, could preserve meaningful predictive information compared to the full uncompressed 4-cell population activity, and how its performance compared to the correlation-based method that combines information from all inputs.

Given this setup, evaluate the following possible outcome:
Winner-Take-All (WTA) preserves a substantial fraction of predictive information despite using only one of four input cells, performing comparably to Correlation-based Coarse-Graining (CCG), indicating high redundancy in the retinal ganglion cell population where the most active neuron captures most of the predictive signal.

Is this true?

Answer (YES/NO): YES